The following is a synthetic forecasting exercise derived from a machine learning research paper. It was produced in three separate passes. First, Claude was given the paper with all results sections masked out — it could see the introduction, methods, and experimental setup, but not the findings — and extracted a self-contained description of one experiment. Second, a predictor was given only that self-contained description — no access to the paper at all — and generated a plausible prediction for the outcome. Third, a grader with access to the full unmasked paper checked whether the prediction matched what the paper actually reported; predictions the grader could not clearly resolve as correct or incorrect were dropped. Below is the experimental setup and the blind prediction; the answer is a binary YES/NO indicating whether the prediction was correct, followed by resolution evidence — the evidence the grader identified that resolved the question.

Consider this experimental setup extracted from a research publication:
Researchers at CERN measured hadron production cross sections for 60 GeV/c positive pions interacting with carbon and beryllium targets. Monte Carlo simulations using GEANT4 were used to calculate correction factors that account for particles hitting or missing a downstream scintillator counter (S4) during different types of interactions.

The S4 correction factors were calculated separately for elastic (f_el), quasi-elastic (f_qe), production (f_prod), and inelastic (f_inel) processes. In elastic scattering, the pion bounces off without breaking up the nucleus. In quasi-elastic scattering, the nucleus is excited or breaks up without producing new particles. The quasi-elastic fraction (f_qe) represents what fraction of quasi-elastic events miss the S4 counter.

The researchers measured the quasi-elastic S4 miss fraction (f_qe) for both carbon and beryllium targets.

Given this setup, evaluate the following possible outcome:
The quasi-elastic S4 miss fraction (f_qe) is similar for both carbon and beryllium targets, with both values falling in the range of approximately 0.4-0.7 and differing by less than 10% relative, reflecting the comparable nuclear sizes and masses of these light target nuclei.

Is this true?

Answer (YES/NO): NO